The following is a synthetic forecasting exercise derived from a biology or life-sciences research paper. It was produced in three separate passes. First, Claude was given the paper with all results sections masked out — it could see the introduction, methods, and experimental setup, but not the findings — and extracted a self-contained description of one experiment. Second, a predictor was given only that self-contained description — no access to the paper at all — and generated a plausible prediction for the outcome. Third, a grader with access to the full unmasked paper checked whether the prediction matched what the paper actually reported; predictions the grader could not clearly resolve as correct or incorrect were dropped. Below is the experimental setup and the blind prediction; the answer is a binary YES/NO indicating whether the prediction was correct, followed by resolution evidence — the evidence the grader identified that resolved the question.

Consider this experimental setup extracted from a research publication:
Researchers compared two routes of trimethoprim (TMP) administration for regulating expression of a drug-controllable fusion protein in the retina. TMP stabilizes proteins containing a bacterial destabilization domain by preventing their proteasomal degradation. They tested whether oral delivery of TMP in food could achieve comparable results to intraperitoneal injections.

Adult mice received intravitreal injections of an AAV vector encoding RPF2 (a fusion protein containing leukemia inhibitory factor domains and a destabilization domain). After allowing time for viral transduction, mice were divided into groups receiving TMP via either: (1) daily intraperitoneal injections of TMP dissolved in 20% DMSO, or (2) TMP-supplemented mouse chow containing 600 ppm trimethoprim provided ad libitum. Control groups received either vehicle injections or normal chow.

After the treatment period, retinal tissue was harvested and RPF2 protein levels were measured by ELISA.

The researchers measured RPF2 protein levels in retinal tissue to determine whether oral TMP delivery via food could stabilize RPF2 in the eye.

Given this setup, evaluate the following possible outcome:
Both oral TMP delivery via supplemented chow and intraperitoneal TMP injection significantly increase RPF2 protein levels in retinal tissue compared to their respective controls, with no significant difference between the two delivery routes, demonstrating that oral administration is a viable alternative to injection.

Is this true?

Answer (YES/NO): YES